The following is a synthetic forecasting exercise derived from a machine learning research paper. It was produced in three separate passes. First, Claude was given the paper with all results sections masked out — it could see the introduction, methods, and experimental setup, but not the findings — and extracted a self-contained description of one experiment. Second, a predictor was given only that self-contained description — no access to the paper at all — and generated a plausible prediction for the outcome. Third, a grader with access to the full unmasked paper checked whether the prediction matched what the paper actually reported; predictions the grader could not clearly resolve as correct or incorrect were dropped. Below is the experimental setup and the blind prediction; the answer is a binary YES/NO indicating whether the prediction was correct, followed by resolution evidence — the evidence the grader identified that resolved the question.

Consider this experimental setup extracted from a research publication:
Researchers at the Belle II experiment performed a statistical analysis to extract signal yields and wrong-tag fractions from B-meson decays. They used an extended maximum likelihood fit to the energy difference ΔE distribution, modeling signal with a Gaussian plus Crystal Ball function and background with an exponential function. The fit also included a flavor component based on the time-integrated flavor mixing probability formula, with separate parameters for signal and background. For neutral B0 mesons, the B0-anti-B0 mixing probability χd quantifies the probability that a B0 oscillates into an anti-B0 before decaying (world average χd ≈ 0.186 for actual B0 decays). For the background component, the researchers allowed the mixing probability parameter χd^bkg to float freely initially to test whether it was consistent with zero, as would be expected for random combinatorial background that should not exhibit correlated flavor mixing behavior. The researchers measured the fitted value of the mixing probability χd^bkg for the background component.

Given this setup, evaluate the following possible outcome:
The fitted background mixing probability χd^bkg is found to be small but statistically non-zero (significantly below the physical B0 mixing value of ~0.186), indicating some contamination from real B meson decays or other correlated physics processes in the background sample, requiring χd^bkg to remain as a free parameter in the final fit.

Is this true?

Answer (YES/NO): NO